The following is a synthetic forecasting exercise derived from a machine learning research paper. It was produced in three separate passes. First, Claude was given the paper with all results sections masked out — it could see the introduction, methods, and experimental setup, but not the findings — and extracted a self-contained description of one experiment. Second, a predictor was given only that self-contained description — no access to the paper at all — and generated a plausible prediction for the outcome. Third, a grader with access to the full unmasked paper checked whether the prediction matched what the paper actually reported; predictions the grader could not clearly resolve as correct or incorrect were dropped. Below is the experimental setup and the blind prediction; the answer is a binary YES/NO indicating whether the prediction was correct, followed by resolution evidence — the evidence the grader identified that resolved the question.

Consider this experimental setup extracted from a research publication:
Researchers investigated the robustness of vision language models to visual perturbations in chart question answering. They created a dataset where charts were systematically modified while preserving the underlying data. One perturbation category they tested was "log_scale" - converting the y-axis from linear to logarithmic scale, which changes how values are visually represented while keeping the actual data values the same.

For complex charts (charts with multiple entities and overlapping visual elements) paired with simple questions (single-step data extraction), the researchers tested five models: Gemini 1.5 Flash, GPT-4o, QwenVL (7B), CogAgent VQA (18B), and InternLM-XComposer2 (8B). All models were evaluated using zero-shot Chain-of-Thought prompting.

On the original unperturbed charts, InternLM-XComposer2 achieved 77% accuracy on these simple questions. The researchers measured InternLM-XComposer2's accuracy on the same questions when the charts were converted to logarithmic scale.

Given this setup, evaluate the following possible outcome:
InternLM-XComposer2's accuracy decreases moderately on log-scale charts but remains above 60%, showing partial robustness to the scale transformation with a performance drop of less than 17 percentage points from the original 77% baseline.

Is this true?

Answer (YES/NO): NO